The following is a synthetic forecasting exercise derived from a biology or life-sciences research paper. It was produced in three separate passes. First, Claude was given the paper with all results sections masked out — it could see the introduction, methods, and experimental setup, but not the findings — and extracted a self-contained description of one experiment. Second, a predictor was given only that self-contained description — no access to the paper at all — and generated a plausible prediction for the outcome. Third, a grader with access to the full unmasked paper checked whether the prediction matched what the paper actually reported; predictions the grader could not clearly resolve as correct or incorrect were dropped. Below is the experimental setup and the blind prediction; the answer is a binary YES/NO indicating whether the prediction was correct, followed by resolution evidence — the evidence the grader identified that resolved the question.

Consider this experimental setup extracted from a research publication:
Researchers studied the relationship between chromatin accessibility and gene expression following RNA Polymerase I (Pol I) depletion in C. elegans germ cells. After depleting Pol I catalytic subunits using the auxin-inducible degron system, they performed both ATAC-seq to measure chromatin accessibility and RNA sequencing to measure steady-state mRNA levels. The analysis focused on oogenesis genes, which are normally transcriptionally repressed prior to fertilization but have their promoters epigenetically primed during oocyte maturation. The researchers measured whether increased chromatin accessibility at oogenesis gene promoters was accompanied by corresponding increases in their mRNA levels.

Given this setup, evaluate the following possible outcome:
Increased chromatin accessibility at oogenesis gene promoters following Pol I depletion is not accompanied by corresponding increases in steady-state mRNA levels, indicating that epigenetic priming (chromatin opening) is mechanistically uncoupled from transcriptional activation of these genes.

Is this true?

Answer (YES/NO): YES